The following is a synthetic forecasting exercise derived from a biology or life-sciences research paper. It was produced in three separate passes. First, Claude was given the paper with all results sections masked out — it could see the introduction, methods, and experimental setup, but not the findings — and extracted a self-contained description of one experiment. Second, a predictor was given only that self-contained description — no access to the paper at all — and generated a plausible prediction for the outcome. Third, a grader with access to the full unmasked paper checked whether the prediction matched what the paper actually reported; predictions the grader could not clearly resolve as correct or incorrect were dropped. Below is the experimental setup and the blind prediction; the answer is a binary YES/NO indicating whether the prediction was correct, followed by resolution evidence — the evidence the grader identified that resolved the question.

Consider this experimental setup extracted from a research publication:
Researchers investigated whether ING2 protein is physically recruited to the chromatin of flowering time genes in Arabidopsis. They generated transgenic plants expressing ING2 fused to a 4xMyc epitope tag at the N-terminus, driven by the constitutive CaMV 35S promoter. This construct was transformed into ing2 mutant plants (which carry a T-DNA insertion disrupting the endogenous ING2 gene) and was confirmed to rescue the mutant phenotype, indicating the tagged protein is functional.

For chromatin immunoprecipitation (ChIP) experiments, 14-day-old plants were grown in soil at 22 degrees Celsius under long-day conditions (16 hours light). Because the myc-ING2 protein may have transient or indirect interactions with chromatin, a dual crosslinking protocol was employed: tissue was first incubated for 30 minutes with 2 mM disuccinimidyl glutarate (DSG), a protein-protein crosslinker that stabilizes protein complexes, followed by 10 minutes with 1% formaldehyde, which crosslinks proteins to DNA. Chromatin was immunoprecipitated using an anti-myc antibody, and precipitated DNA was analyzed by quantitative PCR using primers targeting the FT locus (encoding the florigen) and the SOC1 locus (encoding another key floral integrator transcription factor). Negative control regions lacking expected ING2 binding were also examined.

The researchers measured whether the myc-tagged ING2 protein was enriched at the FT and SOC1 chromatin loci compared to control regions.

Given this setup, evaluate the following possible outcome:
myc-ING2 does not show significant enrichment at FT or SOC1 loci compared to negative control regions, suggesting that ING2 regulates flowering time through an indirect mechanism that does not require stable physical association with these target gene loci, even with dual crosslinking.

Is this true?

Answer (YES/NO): NO